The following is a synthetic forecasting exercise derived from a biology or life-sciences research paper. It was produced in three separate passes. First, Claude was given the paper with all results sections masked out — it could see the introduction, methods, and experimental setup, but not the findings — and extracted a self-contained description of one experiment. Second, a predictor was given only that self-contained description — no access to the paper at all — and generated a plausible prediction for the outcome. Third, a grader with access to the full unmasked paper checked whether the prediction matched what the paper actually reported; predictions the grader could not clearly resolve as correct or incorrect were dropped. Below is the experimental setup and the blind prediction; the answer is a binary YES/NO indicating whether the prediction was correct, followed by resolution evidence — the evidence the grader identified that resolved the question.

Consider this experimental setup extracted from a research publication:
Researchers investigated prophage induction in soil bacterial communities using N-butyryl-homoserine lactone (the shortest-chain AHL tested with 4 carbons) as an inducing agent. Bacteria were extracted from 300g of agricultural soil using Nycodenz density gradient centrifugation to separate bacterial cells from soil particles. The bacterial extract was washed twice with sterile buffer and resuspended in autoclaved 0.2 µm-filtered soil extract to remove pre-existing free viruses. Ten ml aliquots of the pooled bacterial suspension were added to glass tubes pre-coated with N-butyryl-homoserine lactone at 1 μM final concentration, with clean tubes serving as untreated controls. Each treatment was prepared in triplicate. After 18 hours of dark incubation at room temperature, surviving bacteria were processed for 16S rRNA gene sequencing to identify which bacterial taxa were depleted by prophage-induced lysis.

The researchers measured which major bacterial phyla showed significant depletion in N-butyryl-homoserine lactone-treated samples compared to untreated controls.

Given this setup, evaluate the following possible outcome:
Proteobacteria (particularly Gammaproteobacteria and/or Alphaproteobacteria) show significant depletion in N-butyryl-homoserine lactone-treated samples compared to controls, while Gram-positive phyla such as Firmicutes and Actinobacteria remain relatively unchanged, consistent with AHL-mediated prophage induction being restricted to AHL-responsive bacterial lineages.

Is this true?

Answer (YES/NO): NO